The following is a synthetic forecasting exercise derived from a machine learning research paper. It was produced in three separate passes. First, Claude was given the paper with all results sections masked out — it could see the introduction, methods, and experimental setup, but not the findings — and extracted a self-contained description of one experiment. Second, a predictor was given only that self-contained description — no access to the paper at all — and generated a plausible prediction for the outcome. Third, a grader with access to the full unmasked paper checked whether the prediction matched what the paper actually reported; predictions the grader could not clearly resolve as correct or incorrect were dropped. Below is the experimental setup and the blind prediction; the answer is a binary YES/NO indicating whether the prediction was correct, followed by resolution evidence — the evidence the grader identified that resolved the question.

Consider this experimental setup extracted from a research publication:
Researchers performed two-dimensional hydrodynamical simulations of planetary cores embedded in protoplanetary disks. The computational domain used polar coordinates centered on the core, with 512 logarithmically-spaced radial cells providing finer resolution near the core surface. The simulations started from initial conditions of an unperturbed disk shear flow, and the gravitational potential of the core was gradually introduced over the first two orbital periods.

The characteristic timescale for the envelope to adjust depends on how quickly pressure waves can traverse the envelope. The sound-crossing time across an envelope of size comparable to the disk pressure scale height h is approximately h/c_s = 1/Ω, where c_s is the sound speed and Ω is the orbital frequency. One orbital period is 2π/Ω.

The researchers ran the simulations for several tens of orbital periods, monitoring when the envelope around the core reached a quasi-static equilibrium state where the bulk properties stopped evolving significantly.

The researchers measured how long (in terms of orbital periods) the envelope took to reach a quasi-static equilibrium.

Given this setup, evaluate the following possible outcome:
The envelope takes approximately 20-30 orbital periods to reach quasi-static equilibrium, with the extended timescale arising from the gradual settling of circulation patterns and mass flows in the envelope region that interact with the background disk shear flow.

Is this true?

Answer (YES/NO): NO